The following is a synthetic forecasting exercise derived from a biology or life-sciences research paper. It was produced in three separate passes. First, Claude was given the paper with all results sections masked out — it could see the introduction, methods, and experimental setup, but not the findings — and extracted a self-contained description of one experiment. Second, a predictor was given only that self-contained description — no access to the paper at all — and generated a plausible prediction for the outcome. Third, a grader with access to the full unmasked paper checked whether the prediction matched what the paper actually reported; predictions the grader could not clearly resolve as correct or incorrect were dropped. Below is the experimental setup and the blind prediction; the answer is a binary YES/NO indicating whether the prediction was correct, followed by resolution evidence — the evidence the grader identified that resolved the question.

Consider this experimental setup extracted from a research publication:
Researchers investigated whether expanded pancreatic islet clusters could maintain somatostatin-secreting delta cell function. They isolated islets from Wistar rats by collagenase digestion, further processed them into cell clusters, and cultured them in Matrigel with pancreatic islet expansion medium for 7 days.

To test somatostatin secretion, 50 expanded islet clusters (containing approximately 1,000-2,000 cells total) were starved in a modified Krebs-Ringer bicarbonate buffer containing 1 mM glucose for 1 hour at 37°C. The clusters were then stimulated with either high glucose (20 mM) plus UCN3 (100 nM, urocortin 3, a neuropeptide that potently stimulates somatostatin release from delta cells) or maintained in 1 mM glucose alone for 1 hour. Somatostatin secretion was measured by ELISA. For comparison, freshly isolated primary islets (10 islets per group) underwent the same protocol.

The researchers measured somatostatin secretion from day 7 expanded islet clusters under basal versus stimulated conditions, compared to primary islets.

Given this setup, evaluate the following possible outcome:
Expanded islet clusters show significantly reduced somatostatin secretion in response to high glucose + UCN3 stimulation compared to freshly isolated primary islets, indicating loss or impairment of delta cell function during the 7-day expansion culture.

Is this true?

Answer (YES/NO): NO